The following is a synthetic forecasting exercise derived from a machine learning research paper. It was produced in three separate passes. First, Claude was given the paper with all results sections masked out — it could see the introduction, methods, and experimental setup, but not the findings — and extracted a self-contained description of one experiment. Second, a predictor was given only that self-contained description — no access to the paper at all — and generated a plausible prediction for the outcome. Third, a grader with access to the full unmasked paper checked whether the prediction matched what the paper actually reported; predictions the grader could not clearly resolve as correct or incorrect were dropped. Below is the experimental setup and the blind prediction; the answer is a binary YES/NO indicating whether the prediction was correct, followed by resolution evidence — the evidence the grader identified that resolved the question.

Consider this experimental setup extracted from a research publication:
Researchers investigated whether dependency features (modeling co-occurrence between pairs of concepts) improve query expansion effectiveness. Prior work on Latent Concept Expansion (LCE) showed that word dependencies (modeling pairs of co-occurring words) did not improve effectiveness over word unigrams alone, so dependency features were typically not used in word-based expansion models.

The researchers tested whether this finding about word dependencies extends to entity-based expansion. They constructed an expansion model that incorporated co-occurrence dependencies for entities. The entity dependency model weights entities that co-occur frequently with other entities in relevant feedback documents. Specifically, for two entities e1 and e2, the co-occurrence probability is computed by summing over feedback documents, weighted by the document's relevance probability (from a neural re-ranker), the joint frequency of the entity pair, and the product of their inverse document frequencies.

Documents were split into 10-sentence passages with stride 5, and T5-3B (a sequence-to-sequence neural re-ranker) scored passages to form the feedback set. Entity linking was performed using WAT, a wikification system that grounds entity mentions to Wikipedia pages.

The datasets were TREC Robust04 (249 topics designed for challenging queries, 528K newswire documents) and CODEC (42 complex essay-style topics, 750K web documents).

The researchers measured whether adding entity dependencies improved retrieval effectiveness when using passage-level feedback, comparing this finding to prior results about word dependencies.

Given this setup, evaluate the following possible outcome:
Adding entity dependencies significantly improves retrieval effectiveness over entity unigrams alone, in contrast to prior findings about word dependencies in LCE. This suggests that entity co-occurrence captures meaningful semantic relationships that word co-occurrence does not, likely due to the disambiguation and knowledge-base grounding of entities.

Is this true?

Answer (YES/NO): YES